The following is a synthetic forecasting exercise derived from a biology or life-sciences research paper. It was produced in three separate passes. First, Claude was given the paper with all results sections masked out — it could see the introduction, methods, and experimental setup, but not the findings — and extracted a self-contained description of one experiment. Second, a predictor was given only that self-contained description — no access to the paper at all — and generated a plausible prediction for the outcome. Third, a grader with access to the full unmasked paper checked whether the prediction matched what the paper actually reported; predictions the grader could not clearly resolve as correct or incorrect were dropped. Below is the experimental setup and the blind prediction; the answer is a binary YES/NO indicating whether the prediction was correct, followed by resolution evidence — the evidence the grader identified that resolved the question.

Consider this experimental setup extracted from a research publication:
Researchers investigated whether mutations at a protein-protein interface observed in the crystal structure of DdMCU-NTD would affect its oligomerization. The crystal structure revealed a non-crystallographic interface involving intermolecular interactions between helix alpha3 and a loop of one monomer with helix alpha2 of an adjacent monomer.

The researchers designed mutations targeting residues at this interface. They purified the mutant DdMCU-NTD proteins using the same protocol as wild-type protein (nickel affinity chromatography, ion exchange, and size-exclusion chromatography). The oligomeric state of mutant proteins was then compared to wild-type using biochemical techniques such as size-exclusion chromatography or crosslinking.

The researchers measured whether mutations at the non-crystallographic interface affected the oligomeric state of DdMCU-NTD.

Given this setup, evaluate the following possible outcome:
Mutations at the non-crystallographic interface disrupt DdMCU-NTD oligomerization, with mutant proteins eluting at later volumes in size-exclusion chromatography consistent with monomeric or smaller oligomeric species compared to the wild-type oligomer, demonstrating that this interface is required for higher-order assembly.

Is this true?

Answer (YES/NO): YES